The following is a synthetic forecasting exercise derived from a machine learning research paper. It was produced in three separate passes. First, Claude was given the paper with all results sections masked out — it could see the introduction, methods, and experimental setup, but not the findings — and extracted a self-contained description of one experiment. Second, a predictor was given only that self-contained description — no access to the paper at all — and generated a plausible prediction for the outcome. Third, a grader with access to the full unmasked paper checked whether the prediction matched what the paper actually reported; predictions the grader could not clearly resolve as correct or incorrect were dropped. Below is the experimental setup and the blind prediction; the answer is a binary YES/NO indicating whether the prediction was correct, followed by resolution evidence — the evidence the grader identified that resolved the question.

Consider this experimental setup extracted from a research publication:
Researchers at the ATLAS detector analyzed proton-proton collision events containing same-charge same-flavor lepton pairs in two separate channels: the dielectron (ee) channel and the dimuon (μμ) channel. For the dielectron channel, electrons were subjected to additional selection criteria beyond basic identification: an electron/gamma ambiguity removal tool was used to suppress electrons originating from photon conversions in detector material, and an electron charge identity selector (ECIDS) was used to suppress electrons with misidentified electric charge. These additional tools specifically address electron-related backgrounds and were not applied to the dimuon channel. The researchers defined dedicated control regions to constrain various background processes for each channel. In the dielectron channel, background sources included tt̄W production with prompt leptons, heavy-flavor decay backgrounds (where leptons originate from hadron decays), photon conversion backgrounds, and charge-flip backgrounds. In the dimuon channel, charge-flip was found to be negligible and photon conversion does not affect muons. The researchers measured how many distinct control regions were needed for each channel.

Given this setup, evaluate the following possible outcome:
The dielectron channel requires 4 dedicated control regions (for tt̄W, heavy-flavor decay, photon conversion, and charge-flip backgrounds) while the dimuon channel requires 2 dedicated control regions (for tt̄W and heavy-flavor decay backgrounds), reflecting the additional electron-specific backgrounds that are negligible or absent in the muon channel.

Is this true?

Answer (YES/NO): YES